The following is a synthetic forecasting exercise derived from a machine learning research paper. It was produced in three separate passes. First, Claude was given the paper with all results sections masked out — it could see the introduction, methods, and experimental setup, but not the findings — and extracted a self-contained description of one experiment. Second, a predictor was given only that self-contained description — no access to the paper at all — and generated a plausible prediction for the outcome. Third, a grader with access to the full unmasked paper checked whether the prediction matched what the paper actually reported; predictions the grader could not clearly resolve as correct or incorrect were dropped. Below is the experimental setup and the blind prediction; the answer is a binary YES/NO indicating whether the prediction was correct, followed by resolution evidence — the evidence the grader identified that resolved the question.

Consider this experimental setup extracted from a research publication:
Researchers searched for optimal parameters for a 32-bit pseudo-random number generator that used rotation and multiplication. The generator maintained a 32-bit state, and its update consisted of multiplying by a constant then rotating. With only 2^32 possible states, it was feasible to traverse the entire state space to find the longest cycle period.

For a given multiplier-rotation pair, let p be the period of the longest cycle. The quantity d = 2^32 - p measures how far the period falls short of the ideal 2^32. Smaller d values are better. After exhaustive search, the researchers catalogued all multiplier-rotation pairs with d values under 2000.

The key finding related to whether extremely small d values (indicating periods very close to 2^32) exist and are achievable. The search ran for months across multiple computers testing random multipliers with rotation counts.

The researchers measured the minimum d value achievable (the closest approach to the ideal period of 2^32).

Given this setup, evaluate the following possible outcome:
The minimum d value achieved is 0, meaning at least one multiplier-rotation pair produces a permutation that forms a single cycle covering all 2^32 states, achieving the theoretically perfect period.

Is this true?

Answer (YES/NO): NO